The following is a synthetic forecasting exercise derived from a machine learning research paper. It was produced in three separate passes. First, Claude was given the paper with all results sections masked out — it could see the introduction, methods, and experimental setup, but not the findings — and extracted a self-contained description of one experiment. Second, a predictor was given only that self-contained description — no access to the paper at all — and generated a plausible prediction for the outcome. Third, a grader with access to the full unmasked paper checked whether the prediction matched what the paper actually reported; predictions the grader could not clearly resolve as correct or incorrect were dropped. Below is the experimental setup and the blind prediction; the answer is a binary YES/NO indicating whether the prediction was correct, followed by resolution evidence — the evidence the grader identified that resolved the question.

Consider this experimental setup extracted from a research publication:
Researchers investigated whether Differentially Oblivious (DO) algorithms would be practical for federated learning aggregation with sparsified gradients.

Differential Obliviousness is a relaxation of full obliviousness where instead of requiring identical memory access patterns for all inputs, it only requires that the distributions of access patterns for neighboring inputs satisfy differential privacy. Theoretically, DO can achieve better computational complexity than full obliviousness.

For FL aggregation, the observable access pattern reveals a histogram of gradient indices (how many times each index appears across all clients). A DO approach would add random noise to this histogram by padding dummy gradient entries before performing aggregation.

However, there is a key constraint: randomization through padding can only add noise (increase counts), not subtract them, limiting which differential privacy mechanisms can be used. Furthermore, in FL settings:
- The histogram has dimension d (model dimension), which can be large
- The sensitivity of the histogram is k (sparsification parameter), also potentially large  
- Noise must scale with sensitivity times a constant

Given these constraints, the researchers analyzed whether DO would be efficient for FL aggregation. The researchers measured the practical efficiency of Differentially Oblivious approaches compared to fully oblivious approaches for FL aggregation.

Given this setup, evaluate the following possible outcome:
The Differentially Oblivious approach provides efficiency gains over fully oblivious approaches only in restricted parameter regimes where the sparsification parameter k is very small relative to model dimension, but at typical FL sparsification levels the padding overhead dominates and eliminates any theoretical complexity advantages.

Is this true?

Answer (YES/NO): NO